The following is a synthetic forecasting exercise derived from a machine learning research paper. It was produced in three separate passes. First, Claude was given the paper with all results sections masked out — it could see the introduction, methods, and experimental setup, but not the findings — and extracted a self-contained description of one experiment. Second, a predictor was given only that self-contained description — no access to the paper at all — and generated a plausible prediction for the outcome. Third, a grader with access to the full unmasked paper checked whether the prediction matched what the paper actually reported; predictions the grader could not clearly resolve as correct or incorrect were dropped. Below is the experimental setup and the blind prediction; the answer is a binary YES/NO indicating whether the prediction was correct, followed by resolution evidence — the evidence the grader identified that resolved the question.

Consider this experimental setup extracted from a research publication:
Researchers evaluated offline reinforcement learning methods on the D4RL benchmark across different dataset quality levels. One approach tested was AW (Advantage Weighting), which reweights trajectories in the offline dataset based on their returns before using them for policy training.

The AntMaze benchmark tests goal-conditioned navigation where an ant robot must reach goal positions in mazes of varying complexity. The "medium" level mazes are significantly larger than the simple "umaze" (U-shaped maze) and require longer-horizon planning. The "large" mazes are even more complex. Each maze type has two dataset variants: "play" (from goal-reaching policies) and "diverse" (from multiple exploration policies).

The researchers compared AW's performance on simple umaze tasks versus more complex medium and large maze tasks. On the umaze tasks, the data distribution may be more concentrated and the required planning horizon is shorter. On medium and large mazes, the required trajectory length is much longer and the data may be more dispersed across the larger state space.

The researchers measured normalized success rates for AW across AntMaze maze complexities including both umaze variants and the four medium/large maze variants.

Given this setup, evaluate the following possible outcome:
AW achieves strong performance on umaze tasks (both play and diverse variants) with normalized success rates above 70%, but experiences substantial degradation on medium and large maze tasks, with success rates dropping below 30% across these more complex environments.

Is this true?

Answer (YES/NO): NO